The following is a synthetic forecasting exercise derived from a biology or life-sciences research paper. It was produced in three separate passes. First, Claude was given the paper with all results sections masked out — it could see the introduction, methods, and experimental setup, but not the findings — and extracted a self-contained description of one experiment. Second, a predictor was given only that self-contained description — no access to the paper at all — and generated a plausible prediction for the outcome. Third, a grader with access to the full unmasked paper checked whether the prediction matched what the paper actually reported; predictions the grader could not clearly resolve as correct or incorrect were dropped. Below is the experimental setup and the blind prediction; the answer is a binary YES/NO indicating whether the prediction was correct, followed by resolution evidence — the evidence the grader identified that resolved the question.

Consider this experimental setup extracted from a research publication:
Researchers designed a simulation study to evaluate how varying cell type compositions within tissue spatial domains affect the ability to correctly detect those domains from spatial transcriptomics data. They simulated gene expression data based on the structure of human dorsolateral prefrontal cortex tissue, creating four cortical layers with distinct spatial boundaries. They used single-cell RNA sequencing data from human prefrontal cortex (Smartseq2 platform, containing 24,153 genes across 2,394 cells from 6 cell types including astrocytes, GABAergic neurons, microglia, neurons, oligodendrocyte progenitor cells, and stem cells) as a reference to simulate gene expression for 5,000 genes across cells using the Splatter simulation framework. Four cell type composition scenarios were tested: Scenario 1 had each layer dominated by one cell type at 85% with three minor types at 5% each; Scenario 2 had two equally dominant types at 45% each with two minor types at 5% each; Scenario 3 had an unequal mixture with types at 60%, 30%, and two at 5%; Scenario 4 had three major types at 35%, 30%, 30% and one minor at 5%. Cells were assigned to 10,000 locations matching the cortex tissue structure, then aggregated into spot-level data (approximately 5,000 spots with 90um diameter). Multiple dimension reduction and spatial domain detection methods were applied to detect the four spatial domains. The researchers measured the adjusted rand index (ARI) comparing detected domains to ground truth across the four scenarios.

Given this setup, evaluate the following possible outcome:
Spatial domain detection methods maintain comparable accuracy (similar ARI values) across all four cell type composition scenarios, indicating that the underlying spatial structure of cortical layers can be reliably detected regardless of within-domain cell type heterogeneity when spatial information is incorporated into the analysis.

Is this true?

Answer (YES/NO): NO